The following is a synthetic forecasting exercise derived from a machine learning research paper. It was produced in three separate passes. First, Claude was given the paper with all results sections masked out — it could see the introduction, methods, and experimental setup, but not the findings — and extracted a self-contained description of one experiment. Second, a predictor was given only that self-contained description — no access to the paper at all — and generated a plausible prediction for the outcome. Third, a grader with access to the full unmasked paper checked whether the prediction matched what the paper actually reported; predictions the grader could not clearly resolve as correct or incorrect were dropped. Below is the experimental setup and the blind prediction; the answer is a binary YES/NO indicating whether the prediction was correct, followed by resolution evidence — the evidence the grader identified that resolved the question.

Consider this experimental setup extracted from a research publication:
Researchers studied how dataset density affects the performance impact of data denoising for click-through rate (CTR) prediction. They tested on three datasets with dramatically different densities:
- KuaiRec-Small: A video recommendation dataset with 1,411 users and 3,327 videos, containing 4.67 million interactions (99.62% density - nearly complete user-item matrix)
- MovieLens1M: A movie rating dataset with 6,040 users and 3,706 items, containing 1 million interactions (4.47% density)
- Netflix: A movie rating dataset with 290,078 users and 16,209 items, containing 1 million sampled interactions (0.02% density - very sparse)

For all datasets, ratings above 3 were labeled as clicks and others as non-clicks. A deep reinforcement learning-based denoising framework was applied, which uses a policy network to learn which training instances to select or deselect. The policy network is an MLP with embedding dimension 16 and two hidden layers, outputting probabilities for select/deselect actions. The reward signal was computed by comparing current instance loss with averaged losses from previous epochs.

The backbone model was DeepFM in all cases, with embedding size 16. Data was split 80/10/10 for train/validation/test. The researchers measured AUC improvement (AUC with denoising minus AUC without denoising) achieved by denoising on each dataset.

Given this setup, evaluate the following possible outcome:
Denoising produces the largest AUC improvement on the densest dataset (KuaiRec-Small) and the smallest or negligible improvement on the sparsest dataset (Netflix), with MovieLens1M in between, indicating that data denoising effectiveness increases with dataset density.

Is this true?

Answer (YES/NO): NO